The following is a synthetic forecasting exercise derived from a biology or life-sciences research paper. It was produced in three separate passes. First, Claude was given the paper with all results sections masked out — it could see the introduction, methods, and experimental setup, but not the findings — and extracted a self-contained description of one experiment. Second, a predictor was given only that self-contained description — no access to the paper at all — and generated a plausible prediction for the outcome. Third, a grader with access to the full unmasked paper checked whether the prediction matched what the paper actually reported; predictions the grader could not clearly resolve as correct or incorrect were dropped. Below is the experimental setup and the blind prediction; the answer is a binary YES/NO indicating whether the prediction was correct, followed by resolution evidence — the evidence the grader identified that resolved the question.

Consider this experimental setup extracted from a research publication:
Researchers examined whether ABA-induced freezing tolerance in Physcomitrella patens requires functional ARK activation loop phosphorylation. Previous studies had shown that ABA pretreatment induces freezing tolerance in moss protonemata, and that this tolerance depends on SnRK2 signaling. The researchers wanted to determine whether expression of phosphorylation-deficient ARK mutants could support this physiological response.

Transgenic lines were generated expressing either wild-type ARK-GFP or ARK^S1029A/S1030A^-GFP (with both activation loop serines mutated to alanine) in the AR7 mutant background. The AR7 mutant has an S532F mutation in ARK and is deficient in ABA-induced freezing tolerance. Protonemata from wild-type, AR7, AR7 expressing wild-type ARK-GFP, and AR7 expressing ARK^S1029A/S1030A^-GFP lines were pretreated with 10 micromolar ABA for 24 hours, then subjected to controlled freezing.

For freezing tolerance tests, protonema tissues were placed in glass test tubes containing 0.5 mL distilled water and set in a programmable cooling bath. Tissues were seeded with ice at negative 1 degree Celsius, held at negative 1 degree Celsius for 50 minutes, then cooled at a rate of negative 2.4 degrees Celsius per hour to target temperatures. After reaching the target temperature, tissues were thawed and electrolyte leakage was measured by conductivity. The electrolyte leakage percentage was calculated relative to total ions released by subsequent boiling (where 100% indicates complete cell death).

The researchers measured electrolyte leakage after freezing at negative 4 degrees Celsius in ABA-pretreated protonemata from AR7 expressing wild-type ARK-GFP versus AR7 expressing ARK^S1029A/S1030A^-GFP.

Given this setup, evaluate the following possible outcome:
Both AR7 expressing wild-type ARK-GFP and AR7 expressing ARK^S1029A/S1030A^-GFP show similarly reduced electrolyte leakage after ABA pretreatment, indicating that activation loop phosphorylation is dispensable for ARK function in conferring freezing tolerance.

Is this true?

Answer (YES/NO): NO